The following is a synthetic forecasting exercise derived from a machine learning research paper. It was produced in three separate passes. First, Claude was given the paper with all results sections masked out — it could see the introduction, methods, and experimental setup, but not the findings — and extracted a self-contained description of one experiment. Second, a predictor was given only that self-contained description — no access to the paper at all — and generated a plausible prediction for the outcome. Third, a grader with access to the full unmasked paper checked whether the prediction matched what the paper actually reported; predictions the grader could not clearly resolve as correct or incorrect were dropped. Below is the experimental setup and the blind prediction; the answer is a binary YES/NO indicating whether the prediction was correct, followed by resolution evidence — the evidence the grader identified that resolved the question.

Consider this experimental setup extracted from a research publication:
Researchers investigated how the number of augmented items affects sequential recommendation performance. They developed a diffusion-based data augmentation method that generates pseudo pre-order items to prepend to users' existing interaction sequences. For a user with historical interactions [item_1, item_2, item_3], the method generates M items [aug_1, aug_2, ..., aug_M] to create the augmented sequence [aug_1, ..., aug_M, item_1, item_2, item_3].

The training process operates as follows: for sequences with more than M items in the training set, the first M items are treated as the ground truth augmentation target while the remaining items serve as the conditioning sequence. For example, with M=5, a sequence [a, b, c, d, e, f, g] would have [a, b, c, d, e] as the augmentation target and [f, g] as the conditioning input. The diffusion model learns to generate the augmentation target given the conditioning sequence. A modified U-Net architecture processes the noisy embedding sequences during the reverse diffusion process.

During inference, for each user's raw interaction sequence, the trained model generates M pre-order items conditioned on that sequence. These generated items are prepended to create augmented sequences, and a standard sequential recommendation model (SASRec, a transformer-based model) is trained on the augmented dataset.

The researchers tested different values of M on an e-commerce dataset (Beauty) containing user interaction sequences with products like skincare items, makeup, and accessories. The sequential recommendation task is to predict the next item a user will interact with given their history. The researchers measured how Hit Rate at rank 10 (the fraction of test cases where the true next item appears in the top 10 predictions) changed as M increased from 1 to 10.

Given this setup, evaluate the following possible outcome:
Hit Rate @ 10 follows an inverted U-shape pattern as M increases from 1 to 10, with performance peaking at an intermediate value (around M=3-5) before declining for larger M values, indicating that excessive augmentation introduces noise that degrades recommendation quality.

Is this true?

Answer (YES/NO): NO